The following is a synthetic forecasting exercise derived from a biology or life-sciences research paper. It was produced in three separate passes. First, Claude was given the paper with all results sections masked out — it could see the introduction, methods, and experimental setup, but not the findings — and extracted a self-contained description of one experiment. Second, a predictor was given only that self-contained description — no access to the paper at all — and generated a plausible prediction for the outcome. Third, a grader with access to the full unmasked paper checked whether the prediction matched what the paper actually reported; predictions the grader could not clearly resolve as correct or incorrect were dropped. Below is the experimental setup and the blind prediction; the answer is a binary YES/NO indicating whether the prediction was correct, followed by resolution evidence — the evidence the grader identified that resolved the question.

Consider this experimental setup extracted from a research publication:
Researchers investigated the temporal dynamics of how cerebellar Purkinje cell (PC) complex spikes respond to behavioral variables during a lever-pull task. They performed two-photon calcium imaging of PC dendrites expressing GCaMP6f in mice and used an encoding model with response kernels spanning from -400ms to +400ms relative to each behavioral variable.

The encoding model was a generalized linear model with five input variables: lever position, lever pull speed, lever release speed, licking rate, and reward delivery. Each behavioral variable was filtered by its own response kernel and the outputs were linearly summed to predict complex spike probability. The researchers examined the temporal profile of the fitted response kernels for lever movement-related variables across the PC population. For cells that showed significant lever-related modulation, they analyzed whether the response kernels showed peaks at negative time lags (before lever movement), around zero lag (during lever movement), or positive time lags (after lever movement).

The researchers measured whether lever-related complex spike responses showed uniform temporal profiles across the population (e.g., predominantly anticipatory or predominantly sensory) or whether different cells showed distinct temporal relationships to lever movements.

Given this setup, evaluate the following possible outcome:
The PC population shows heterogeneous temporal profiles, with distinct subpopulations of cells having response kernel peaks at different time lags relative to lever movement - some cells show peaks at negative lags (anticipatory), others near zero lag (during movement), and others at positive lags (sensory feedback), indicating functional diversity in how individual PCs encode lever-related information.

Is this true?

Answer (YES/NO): YES